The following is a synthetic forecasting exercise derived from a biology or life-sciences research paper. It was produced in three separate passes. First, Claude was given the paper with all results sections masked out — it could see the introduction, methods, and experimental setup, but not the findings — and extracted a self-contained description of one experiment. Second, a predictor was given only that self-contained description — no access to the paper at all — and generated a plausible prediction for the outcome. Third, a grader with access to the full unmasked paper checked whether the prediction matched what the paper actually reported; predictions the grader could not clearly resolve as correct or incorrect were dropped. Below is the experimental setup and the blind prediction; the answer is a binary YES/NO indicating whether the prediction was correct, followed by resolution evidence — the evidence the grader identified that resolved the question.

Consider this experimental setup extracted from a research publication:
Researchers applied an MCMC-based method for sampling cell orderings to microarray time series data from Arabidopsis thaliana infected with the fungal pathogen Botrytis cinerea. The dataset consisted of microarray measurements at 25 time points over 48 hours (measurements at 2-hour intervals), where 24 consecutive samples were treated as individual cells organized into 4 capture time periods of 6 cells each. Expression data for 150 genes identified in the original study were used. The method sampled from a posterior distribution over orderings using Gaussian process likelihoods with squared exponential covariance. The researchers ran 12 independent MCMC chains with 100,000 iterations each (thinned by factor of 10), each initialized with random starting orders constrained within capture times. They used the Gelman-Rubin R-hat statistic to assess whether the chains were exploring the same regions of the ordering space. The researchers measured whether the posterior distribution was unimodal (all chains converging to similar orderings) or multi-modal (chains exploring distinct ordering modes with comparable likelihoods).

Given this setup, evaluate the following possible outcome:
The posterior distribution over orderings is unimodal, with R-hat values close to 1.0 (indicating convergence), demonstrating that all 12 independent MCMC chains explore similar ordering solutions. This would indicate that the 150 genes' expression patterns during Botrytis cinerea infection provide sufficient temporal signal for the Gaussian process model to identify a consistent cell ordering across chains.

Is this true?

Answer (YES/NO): NO